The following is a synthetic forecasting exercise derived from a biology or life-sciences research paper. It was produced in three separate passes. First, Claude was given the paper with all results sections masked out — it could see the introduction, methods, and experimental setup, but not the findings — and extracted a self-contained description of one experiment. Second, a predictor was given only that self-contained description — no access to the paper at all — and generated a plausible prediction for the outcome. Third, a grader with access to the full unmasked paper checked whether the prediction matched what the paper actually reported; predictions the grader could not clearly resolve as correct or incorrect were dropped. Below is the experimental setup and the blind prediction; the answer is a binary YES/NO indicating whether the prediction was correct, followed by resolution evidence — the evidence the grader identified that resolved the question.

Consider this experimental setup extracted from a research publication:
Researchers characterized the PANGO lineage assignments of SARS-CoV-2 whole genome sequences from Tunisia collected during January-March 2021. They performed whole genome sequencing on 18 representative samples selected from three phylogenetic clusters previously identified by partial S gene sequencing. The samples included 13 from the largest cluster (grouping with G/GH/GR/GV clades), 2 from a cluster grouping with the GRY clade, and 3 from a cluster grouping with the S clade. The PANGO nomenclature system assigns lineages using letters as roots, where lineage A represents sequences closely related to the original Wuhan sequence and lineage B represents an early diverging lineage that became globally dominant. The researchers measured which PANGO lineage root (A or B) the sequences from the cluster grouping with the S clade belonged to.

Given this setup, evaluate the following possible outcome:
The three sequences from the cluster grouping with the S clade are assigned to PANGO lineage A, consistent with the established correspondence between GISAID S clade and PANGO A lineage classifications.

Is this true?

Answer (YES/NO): YES